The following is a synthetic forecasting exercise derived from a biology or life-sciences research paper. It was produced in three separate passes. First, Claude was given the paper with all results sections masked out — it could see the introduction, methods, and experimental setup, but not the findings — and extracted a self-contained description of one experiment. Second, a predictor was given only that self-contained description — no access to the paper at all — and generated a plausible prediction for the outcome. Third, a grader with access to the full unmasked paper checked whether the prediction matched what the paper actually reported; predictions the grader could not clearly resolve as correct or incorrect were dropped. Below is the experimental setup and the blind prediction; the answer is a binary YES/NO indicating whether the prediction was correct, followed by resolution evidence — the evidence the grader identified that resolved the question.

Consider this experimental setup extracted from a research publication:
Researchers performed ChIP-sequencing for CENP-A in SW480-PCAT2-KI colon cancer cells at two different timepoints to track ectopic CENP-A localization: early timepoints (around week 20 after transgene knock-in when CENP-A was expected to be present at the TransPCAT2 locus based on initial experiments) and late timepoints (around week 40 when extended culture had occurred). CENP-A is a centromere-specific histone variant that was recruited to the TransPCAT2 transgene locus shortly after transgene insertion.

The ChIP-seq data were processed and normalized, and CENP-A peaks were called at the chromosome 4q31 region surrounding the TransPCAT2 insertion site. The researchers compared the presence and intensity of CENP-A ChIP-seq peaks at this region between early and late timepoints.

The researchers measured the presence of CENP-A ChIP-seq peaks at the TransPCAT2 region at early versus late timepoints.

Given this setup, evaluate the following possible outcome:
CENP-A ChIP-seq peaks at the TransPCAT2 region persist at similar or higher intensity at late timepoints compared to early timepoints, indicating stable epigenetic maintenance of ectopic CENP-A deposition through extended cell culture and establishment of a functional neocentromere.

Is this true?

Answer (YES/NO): NO